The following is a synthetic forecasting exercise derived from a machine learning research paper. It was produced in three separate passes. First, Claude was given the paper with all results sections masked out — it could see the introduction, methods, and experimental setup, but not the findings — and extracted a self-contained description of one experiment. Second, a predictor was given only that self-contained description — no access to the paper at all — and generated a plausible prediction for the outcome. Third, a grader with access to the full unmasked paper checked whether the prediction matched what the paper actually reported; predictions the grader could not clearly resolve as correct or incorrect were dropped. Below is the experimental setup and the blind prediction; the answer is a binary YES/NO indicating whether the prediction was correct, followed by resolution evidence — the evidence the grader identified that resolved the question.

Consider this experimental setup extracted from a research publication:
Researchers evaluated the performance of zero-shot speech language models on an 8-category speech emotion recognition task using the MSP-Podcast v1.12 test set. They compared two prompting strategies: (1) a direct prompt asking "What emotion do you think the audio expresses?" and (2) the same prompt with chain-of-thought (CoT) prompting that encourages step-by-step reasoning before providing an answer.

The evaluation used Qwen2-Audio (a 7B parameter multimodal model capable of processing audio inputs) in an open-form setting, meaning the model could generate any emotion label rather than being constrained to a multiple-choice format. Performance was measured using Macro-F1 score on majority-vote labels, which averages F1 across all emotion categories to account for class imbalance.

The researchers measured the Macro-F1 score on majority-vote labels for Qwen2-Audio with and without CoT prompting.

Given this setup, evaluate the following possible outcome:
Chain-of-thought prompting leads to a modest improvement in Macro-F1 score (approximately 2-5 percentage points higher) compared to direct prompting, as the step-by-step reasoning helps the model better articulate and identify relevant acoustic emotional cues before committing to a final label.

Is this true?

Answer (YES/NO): NO